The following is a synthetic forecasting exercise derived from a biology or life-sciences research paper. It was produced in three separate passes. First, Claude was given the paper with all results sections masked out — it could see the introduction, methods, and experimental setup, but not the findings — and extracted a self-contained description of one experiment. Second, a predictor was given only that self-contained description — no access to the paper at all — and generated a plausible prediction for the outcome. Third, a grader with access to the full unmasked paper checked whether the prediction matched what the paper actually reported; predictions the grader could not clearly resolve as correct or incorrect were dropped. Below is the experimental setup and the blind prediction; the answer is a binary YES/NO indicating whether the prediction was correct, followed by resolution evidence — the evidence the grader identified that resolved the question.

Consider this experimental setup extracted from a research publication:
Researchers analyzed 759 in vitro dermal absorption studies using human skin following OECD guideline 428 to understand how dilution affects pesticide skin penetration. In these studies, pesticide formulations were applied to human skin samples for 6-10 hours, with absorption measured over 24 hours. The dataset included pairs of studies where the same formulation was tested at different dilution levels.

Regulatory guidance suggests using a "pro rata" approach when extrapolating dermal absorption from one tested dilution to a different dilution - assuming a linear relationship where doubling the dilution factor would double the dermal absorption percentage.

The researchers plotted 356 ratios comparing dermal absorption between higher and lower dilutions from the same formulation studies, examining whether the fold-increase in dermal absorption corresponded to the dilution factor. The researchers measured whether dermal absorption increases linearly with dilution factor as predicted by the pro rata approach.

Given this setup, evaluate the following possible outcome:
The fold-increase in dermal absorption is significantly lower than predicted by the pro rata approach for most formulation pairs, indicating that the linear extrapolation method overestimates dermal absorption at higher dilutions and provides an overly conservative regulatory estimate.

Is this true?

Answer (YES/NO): YES